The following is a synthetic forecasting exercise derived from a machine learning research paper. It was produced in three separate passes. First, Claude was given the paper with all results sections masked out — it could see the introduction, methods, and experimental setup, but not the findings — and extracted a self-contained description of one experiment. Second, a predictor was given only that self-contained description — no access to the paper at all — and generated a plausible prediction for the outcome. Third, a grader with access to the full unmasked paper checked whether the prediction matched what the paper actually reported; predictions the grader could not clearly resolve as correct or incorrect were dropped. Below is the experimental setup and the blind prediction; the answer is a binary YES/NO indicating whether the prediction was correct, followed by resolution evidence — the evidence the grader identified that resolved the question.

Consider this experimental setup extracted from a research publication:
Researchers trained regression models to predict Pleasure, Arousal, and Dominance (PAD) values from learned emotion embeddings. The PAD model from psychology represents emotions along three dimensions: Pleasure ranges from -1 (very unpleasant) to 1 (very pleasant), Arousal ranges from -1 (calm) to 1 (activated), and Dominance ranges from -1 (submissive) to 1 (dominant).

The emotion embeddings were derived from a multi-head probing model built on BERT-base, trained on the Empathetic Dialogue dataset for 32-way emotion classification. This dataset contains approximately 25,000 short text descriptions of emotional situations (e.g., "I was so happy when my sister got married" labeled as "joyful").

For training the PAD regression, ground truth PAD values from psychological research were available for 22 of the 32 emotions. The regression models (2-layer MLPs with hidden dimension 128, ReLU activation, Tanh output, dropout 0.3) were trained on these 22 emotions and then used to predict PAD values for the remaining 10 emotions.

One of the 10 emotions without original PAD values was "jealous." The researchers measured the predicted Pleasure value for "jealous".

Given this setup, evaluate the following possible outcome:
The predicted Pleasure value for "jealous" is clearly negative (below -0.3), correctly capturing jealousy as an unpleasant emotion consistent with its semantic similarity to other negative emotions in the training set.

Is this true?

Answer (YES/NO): NO